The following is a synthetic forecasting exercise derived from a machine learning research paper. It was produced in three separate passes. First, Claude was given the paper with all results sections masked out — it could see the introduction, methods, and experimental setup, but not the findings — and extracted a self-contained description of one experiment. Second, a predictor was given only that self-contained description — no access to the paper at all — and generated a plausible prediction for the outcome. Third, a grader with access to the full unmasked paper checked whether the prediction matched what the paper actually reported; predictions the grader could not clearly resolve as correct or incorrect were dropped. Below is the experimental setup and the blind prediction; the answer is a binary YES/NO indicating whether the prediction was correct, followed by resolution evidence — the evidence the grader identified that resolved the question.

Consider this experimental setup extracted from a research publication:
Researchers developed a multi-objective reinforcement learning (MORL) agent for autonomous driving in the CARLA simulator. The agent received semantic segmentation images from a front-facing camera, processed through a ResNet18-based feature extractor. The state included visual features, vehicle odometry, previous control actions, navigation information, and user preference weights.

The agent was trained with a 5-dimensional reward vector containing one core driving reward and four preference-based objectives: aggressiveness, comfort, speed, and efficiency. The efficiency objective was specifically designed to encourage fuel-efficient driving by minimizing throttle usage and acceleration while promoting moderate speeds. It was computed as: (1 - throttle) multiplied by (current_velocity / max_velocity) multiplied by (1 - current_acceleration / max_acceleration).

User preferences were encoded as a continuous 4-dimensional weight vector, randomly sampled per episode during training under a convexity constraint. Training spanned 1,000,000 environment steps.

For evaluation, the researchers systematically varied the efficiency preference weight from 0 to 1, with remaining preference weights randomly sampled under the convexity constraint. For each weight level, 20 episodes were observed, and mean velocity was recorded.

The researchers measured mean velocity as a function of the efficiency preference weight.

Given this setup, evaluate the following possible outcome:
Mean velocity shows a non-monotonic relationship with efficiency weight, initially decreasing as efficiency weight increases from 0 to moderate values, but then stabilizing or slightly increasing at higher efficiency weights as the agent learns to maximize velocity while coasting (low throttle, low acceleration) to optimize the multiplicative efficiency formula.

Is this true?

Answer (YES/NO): NO